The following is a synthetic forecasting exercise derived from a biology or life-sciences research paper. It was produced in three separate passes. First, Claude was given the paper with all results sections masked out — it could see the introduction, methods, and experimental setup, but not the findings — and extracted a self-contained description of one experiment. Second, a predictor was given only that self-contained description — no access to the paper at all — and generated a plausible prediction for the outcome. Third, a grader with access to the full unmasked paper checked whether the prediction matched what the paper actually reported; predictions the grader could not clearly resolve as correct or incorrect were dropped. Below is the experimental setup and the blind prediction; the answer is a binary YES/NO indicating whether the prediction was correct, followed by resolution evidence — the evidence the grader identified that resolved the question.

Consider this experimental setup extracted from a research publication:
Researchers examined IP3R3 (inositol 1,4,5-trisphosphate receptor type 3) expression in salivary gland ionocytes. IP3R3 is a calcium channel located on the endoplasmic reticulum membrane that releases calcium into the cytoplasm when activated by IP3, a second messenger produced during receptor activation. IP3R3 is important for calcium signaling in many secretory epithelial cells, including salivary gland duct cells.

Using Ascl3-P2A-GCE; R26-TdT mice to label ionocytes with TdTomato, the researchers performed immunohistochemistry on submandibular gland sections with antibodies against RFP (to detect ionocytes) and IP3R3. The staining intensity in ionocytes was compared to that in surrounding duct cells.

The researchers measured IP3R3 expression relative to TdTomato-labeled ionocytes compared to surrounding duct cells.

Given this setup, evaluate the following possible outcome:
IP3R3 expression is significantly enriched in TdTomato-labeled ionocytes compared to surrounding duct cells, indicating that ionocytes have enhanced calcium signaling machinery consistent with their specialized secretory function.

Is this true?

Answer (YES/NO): YES